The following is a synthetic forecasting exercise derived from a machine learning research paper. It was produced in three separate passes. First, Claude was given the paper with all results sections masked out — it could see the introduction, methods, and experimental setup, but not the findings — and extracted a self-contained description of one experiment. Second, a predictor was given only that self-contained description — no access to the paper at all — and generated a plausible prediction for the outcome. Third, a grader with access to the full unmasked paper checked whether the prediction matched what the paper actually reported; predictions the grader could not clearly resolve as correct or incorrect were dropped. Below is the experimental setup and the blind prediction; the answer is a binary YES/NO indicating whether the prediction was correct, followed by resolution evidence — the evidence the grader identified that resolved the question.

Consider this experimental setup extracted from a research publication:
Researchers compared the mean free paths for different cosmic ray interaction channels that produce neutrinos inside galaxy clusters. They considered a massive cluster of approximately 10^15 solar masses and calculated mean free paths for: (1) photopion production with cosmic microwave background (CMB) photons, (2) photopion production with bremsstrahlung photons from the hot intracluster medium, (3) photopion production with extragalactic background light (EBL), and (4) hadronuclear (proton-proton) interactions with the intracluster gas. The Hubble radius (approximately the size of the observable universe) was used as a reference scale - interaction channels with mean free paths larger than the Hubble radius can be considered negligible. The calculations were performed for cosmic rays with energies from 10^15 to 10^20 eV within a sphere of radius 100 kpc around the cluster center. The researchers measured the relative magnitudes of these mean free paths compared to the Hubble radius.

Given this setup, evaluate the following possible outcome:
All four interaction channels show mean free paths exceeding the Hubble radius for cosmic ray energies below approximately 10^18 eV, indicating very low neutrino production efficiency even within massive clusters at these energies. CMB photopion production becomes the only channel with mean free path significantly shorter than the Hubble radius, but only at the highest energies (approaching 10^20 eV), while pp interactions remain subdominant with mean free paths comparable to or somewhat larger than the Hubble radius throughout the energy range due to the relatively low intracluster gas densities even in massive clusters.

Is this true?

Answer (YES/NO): NO